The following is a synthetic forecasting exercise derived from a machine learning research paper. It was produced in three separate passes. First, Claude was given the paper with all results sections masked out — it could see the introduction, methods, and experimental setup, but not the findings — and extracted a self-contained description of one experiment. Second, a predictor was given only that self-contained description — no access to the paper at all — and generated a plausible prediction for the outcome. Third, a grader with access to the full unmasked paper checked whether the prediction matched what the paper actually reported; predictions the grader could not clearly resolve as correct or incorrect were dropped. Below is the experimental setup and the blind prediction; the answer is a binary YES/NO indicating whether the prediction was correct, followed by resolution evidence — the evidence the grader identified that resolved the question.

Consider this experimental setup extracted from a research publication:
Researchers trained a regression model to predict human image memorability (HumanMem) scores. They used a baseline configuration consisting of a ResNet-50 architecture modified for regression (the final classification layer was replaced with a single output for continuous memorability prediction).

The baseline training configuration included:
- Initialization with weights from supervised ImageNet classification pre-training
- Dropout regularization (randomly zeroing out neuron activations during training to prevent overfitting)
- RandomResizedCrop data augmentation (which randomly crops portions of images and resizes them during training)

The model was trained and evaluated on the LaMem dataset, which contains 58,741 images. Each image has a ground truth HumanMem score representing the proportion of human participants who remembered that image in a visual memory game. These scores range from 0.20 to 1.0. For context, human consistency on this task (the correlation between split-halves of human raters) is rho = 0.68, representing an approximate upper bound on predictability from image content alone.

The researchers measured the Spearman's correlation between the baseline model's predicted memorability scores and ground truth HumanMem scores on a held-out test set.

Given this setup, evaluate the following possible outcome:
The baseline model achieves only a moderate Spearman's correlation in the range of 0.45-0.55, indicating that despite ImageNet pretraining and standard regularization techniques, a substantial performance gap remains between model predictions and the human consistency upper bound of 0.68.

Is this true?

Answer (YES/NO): NO